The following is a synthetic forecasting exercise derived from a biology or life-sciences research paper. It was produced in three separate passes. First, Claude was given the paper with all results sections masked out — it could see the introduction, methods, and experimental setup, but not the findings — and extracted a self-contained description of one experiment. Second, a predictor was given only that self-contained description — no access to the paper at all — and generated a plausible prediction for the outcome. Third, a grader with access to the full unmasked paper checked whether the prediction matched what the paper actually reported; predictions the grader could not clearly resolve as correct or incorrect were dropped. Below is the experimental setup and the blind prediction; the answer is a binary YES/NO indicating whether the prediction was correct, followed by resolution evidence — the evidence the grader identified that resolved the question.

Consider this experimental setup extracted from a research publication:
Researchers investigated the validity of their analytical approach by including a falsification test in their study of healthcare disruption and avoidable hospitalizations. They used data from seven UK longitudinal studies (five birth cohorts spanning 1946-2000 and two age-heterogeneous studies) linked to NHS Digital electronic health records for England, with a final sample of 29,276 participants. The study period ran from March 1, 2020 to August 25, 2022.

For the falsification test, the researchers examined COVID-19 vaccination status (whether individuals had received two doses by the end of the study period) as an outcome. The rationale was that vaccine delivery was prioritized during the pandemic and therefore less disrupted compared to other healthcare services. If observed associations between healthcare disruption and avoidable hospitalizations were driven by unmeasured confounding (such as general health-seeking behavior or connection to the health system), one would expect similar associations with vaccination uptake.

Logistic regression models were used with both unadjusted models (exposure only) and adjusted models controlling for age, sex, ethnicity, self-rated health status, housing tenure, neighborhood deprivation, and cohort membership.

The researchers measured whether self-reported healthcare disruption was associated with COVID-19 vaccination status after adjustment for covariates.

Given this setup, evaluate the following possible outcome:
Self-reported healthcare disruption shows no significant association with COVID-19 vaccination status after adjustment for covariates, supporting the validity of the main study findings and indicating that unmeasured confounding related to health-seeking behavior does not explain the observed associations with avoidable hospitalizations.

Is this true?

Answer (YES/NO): YES